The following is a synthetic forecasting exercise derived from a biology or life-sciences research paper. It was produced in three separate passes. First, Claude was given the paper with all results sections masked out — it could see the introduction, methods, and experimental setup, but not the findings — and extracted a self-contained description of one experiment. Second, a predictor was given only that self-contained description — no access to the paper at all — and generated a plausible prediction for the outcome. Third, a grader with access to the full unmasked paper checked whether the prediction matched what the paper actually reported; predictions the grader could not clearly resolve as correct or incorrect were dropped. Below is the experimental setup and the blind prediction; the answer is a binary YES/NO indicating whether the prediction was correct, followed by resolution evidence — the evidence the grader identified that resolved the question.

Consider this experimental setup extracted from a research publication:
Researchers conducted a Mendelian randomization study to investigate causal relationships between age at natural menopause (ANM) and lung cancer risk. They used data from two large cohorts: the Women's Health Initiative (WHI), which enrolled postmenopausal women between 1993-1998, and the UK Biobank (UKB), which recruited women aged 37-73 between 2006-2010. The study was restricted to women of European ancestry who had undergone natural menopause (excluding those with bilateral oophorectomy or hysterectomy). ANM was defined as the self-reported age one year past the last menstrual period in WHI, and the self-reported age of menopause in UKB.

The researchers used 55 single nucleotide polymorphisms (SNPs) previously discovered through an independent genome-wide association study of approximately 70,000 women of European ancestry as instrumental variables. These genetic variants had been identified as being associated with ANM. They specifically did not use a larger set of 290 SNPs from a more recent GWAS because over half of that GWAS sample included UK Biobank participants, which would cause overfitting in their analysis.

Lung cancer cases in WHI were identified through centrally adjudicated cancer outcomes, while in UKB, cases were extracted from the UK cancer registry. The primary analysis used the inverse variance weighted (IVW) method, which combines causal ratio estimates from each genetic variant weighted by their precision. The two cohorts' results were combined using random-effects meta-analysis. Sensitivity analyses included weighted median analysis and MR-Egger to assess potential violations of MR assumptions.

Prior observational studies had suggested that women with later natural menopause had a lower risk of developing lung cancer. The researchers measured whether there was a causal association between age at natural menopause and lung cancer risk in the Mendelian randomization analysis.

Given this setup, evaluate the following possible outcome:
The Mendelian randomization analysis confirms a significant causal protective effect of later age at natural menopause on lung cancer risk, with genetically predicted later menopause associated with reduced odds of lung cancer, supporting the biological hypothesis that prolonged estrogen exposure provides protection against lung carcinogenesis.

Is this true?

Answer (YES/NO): NO